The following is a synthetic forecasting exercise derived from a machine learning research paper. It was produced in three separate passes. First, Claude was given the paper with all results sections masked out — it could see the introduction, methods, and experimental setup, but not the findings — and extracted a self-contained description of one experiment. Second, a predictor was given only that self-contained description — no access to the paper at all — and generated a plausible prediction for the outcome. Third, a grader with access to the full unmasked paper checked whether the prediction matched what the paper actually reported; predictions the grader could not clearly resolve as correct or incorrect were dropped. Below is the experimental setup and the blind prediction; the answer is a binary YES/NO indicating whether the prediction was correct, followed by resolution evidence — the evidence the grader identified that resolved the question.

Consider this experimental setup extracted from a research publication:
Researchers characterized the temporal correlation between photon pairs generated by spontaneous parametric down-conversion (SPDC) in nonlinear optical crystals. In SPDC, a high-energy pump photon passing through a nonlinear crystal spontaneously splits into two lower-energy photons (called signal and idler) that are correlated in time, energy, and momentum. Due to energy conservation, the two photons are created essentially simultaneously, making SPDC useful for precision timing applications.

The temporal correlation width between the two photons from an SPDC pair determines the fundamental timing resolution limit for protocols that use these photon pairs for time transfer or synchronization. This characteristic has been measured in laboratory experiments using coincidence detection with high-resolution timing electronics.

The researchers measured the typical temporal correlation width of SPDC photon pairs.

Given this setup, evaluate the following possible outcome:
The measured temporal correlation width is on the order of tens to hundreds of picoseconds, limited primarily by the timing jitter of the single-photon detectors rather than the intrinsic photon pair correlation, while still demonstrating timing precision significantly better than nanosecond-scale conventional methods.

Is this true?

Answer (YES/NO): NO